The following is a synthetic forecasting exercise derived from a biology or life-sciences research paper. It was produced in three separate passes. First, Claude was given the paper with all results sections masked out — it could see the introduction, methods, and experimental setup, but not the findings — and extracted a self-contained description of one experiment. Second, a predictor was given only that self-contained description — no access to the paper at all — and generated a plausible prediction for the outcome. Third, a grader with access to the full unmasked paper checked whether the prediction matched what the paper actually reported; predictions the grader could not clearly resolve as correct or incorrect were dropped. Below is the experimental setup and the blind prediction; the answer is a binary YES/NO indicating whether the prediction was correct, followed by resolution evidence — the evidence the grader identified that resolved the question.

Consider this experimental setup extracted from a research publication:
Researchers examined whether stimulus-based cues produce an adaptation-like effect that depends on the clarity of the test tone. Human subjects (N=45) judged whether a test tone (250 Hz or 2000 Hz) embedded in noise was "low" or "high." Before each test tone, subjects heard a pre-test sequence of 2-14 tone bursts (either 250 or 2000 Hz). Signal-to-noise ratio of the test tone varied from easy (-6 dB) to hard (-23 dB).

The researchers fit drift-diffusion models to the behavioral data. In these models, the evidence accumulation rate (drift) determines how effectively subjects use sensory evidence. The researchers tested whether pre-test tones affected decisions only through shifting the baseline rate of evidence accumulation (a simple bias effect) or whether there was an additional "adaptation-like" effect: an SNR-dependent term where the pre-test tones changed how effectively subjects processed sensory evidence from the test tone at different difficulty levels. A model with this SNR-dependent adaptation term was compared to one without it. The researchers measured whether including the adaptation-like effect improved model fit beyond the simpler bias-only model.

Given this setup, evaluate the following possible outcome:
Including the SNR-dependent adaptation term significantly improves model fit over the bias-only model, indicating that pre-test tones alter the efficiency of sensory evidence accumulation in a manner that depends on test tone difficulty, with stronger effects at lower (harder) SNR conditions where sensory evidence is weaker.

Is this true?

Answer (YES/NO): NO